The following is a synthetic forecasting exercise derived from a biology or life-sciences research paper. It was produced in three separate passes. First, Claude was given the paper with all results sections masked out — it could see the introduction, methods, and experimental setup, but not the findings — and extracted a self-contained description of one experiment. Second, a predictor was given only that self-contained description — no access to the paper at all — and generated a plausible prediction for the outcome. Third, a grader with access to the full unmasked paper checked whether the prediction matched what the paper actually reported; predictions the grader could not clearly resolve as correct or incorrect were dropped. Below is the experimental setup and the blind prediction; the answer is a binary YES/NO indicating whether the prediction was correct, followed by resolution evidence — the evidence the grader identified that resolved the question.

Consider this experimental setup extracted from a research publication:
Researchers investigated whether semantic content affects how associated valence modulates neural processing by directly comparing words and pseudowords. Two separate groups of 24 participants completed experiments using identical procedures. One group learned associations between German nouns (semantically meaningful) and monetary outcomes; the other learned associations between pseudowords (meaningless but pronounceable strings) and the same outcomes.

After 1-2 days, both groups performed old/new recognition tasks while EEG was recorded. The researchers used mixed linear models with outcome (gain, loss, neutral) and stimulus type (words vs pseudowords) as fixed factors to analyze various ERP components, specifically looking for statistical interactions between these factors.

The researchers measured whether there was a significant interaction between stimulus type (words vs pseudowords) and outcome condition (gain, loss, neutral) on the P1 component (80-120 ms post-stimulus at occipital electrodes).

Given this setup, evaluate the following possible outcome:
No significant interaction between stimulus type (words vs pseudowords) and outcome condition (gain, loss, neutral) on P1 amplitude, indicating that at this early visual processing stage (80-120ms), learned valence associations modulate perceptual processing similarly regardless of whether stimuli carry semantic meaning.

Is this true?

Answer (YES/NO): NO